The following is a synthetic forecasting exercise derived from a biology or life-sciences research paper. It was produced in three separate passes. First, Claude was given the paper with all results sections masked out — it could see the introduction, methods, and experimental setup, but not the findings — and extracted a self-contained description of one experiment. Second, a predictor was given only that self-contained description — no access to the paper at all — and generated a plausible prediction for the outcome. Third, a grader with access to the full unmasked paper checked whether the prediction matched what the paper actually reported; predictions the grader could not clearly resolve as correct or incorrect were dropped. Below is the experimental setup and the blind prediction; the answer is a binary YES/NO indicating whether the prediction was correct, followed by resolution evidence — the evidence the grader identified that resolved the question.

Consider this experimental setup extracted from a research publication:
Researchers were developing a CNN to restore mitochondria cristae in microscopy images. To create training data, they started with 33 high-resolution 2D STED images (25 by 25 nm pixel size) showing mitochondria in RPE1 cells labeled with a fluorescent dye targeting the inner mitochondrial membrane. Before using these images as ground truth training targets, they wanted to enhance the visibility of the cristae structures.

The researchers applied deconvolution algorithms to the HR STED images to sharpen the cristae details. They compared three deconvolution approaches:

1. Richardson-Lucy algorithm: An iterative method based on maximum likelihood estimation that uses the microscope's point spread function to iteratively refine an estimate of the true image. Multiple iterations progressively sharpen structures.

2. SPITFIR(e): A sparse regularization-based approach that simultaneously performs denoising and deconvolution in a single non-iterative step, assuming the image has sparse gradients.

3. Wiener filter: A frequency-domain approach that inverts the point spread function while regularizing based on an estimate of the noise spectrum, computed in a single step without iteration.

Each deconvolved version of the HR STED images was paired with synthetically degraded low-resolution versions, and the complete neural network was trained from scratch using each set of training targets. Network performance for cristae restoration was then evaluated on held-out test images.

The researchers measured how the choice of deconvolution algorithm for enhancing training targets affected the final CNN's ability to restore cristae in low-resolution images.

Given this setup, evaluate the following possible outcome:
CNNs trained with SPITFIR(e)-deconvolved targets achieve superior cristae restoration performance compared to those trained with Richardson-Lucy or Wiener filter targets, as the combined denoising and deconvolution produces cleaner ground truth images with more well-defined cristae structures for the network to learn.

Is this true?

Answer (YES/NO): NO